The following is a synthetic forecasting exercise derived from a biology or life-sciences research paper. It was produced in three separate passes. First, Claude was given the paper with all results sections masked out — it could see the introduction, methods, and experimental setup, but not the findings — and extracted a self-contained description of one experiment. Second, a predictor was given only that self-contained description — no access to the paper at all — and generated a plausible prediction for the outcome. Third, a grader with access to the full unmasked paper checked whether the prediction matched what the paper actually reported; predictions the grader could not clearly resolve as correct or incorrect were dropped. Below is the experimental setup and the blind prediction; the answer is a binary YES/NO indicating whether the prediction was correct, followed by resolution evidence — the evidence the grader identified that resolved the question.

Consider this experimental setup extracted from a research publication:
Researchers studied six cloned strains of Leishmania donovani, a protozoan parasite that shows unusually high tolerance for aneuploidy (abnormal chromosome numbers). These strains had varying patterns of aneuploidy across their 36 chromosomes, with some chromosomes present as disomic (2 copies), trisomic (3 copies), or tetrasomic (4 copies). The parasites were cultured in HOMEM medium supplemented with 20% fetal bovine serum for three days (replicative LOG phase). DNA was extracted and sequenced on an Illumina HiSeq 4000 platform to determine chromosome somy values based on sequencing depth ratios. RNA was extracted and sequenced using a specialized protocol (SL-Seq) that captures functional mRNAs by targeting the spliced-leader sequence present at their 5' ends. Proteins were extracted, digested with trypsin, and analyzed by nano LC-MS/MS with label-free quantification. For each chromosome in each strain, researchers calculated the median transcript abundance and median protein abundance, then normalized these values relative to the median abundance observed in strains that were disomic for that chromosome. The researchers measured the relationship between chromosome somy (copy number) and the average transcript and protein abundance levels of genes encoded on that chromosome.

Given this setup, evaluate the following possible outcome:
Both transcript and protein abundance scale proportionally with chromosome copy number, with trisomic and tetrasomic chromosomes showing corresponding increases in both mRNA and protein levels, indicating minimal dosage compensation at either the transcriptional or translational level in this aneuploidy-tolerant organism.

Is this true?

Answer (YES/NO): NO